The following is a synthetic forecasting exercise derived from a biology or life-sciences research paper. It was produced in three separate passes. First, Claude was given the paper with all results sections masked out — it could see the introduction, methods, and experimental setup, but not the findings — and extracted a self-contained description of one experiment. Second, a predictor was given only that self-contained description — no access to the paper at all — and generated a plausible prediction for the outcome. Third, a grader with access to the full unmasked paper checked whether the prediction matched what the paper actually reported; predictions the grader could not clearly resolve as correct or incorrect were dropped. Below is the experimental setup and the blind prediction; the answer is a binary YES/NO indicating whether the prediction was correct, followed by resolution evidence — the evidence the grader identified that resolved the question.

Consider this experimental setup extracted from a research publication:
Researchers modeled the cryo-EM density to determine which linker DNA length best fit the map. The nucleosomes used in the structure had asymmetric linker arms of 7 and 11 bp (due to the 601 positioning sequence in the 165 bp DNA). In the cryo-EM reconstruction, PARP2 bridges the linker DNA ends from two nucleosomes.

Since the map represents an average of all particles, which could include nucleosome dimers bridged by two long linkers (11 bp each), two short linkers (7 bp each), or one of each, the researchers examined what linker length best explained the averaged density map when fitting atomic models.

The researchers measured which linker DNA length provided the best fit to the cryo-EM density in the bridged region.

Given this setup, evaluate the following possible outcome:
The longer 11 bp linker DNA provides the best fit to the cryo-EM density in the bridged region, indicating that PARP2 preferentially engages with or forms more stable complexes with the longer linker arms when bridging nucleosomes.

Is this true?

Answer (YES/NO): NO